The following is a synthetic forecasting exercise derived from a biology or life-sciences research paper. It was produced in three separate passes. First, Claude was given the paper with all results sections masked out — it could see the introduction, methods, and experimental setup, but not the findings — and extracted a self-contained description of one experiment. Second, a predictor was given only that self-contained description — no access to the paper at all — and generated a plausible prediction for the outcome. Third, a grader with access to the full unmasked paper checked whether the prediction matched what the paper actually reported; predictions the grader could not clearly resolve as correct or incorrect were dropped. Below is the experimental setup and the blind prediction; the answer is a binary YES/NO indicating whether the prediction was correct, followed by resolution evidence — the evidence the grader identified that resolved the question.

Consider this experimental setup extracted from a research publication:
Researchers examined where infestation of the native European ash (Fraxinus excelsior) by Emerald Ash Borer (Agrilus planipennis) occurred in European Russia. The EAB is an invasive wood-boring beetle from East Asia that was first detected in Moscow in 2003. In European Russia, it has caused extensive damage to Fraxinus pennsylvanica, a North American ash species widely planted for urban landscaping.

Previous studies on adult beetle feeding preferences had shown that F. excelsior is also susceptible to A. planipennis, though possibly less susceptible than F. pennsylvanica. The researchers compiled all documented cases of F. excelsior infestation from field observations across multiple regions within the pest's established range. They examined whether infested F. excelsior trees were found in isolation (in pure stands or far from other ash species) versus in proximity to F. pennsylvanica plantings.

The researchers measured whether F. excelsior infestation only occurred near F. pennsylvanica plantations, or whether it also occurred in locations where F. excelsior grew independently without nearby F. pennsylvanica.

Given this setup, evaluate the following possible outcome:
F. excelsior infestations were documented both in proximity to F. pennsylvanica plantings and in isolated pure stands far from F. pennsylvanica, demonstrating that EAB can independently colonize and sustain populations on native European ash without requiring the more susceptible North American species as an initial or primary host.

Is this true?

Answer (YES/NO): NO